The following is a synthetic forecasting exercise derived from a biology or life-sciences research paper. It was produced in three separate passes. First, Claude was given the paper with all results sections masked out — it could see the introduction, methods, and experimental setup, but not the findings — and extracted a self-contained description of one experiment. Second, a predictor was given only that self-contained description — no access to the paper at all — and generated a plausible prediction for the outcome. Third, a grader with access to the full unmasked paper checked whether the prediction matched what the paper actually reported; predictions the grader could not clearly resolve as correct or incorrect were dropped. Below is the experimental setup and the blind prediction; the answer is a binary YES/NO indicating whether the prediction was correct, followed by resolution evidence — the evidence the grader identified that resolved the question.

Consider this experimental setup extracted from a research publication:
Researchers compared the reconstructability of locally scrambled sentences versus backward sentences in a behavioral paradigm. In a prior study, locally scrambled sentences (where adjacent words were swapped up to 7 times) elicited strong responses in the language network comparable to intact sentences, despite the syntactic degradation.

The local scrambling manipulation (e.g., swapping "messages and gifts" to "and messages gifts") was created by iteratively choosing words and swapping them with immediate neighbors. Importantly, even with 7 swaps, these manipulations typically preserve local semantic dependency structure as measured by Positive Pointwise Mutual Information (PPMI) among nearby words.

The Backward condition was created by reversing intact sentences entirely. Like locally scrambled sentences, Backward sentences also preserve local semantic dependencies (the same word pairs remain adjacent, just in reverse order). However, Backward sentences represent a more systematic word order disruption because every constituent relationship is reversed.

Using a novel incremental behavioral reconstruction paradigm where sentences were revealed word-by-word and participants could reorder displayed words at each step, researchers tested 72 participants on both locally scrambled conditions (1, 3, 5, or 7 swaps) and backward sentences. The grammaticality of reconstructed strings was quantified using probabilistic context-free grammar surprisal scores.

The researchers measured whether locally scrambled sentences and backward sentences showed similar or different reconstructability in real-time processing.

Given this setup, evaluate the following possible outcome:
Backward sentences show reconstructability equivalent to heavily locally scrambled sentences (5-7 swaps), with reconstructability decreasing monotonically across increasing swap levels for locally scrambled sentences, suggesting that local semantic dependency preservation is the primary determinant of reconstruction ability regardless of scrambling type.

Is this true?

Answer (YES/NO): NO